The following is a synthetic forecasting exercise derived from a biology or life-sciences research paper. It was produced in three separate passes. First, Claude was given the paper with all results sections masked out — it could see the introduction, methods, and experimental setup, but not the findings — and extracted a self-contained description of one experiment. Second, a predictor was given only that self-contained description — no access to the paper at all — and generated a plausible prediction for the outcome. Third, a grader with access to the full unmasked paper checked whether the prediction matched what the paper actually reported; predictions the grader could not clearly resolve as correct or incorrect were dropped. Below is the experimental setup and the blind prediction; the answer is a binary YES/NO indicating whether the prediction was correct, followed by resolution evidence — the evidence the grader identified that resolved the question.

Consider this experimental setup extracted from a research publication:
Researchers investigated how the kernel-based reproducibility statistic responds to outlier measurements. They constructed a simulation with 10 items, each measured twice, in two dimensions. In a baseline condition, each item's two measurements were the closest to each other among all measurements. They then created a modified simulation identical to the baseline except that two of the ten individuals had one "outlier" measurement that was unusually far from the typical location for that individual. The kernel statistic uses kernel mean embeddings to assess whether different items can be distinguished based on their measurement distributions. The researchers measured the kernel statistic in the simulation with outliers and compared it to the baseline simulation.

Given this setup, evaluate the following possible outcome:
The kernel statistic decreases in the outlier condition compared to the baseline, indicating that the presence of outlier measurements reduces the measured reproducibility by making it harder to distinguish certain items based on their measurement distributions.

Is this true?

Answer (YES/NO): YES